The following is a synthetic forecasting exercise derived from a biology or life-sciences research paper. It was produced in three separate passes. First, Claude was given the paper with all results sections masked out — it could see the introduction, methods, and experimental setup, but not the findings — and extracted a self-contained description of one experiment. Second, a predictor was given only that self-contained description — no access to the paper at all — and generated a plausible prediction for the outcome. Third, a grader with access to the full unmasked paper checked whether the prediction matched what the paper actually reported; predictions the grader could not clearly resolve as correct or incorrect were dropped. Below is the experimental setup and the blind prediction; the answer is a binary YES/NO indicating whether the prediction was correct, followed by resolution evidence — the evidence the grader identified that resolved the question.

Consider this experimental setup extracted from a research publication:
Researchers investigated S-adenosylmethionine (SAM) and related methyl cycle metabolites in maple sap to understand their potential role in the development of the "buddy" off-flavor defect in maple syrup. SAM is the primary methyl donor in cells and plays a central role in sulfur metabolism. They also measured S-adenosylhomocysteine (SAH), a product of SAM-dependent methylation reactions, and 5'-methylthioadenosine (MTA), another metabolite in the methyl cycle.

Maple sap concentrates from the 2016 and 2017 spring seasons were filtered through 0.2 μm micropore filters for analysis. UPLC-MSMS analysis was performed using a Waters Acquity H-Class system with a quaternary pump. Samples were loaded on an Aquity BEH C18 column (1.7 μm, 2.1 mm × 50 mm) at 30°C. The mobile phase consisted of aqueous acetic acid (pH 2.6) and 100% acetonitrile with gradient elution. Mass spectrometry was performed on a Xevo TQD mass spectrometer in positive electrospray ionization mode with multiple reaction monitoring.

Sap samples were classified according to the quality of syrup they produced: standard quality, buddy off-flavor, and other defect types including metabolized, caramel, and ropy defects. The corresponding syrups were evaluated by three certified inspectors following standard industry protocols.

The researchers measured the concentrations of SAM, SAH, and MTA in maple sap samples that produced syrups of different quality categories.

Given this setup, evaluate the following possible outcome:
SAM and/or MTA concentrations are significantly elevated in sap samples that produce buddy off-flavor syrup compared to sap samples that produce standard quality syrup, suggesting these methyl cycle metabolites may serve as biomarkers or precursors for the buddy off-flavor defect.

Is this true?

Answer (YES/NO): NO